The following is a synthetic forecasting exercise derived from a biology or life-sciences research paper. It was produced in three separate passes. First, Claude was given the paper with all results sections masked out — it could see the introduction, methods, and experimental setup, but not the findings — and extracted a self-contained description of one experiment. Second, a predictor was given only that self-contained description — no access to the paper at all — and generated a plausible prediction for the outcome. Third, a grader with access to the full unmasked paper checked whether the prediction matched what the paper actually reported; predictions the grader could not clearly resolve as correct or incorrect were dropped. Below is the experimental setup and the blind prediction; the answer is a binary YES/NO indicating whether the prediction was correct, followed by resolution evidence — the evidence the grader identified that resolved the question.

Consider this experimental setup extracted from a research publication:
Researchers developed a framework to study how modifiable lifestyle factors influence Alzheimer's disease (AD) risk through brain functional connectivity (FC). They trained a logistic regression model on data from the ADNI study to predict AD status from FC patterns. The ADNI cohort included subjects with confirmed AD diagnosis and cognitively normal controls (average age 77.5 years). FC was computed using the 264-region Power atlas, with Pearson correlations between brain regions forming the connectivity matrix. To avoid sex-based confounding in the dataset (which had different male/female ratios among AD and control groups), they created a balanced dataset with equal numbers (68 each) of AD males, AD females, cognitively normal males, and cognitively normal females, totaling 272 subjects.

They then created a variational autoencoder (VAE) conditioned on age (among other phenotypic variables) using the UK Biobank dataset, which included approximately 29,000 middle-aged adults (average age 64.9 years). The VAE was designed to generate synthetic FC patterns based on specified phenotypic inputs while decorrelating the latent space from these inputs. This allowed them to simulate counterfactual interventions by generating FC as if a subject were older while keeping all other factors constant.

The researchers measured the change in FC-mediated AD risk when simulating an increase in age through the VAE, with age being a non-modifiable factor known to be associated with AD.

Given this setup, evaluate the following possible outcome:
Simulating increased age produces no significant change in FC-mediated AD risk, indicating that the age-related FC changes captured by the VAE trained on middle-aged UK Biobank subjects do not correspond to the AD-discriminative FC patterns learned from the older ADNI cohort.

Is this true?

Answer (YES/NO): NO